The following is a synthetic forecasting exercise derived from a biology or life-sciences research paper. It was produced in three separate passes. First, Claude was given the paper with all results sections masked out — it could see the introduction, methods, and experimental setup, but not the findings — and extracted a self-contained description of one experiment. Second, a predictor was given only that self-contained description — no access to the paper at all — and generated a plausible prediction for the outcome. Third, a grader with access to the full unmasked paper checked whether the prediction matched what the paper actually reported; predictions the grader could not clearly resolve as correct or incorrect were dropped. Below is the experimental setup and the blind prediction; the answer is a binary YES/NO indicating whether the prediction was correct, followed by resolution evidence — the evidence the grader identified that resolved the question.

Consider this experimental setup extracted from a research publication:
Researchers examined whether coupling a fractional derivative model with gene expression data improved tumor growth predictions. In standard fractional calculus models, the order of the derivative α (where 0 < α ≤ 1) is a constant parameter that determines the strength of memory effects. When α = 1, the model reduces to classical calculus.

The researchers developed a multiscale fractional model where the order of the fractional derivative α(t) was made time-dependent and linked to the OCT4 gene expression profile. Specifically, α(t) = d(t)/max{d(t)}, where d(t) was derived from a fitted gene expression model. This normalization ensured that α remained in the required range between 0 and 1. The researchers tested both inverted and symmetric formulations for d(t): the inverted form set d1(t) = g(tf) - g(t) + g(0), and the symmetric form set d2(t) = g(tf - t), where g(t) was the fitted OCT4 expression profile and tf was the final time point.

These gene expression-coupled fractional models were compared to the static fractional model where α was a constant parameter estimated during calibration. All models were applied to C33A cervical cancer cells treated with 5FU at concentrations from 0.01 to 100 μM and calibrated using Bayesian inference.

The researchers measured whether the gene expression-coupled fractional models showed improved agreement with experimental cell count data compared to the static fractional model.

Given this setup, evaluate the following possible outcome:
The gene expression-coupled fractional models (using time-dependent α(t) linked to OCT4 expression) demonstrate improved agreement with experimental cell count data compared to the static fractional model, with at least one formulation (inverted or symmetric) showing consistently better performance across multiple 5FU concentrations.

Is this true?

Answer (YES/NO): NO